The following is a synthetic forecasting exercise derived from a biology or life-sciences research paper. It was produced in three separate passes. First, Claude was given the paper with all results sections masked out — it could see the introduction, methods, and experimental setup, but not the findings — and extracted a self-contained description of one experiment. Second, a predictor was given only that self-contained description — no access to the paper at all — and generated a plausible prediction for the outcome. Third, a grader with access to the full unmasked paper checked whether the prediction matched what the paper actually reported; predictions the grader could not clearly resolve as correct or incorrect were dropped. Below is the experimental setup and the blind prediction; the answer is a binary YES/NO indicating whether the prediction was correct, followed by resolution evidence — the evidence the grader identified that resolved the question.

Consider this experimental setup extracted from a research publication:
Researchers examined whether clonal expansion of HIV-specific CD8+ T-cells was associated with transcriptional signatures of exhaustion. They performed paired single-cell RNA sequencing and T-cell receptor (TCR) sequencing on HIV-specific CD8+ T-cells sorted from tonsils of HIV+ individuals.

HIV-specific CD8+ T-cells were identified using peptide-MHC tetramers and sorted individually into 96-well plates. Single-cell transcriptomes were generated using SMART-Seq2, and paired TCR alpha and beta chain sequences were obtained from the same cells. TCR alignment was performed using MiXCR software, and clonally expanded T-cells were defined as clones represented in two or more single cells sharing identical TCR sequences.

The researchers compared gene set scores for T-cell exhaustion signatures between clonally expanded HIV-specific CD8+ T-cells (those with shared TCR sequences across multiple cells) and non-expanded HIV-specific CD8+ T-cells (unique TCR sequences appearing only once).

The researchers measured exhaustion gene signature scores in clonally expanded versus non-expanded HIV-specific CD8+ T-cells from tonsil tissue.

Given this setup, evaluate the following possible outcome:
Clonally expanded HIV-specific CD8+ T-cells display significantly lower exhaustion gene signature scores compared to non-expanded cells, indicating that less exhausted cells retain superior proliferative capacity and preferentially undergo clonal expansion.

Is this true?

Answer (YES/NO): NO